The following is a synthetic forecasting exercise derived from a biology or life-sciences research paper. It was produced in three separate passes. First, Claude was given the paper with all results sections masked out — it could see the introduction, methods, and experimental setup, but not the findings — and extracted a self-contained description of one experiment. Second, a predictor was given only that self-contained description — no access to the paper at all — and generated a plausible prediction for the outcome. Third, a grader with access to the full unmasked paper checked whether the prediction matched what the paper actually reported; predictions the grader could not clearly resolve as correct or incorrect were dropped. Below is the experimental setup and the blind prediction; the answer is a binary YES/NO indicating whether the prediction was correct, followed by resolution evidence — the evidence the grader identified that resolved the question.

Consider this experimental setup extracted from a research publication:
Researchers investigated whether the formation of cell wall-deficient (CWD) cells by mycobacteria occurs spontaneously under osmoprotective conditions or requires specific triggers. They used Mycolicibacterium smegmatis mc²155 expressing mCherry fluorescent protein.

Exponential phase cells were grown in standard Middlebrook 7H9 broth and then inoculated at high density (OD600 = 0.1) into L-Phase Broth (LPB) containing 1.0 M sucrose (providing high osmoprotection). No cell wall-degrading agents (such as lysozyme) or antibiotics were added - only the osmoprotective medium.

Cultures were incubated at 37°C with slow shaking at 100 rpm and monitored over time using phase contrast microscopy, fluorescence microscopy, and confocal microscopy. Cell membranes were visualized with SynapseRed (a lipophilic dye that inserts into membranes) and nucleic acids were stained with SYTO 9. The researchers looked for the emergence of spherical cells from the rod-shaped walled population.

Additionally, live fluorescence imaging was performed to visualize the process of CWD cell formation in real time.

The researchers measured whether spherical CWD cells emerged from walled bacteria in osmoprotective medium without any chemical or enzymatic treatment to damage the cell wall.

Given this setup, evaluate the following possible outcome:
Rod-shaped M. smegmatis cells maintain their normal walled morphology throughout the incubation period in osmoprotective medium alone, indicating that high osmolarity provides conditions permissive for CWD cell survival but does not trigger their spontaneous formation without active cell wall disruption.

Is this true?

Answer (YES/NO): NO